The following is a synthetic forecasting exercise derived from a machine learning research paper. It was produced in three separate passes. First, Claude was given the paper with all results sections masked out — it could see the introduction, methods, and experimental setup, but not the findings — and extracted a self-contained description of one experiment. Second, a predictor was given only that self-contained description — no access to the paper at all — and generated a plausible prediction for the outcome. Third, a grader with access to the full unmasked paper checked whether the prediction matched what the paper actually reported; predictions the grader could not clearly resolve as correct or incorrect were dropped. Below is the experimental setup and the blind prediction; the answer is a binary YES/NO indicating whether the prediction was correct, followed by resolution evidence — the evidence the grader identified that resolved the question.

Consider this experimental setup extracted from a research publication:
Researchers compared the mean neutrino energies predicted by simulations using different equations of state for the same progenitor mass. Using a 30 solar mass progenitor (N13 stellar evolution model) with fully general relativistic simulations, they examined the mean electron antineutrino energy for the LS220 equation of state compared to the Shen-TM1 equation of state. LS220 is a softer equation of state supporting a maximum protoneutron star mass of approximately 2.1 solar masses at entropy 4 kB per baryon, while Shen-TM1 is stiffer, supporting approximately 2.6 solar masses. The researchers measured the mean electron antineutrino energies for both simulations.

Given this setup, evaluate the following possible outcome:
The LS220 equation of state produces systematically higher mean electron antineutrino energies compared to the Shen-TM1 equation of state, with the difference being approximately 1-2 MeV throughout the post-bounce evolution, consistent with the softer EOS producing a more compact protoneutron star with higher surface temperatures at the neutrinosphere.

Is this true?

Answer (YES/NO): NO